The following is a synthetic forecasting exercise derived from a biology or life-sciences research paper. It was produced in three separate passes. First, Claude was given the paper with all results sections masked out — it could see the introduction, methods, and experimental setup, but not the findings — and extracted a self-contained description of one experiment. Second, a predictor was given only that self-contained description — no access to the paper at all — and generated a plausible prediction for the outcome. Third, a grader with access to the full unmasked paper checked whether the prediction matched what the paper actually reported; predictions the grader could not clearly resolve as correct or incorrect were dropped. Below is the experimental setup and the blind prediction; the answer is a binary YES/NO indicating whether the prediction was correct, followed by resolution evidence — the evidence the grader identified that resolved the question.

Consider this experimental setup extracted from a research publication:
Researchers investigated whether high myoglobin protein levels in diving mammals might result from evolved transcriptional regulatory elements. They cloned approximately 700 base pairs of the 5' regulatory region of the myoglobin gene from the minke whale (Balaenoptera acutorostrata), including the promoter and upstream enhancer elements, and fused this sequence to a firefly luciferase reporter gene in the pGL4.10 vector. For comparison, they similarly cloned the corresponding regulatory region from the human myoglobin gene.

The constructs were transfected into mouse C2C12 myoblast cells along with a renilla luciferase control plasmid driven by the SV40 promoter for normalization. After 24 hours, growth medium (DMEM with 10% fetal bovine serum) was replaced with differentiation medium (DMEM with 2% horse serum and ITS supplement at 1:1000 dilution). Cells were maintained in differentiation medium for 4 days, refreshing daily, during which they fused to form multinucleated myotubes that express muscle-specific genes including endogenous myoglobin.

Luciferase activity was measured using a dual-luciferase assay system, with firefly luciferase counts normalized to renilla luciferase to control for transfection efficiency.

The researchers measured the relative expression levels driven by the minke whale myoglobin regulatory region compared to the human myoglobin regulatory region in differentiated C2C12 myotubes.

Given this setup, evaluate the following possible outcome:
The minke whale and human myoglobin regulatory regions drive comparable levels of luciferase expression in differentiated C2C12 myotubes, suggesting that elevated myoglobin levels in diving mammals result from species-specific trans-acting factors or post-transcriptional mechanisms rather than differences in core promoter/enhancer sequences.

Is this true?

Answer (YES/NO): NO